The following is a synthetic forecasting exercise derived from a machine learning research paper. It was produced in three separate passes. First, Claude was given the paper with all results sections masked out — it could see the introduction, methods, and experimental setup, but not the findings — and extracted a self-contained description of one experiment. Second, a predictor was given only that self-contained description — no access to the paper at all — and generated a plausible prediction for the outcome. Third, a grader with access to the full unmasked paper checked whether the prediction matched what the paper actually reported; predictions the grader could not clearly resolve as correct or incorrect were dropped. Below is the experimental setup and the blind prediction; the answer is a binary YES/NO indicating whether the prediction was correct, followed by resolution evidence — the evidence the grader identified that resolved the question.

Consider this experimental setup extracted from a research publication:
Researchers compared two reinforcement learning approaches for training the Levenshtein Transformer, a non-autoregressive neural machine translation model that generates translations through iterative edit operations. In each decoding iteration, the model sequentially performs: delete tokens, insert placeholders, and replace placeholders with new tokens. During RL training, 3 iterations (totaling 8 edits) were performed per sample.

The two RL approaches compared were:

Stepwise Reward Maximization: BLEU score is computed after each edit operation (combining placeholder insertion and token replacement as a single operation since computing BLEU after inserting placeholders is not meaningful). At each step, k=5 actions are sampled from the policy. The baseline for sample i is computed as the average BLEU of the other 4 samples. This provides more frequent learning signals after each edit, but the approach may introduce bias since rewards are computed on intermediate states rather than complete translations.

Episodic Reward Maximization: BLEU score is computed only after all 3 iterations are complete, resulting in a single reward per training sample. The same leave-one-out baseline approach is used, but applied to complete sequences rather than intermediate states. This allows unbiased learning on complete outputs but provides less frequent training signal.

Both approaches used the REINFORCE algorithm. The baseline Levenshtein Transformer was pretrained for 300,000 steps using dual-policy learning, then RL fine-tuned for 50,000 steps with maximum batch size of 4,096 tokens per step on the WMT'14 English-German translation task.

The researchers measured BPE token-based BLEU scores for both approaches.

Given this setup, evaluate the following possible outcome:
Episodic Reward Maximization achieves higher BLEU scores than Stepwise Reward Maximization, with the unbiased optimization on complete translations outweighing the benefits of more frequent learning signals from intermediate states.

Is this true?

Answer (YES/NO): YES